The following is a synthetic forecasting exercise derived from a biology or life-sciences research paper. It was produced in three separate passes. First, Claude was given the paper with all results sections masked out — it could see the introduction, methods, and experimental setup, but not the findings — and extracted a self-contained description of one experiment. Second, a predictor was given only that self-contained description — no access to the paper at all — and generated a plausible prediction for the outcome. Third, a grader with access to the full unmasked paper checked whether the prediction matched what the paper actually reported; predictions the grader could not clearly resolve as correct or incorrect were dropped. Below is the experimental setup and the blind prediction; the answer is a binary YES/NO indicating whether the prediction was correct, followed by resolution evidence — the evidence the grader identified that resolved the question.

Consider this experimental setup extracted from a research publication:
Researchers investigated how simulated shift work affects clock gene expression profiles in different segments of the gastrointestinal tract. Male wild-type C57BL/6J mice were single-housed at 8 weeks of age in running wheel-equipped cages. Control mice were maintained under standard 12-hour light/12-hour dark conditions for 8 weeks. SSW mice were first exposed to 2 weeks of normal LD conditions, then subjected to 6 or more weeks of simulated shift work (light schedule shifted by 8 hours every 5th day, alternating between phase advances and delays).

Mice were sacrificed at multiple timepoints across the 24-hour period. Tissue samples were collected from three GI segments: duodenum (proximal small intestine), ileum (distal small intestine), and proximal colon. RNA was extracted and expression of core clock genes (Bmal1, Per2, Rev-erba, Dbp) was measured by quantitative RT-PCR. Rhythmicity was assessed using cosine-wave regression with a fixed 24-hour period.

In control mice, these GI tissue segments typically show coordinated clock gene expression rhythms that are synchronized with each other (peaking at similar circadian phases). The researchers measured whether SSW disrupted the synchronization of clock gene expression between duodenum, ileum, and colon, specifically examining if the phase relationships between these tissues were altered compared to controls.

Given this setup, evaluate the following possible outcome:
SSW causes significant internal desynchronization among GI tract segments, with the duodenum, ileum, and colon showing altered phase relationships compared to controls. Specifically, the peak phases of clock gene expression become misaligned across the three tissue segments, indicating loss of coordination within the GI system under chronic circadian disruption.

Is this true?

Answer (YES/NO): YES